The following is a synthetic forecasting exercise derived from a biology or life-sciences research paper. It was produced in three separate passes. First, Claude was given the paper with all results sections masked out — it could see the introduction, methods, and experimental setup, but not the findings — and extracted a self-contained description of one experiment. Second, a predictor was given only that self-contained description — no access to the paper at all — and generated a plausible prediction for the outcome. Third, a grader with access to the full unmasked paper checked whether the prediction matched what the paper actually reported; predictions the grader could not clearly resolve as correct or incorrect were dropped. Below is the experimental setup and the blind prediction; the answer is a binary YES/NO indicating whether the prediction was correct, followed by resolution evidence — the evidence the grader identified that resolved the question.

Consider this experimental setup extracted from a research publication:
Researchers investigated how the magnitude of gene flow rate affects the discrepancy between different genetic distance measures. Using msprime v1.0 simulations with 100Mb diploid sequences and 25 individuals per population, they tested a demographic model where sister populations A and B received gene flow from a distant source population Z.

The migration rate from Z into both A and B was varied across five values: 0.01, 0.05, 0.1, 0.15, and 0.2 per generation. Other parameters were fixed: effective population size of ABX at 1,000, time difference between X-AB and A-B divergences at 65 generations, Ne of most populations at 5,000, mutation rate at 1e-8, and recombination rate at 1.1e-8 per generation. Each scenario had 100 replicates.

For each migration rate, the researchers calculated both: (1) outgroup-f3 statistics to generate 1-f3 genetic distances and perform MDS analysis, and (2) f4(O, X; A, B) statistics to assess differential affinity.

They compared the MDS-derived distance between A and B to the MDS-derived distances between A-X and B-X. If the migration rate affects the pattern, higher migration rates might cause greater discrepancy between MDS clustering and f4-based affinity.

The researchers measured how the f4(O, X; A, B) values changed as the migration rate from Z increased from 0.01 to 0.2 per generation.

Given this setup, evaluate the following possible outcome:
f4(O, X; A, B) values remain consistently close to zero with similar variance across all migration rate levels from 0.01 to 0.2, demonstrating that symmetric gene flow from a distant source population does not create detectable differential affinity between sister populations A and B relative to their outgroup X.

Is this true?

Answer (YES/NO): NO